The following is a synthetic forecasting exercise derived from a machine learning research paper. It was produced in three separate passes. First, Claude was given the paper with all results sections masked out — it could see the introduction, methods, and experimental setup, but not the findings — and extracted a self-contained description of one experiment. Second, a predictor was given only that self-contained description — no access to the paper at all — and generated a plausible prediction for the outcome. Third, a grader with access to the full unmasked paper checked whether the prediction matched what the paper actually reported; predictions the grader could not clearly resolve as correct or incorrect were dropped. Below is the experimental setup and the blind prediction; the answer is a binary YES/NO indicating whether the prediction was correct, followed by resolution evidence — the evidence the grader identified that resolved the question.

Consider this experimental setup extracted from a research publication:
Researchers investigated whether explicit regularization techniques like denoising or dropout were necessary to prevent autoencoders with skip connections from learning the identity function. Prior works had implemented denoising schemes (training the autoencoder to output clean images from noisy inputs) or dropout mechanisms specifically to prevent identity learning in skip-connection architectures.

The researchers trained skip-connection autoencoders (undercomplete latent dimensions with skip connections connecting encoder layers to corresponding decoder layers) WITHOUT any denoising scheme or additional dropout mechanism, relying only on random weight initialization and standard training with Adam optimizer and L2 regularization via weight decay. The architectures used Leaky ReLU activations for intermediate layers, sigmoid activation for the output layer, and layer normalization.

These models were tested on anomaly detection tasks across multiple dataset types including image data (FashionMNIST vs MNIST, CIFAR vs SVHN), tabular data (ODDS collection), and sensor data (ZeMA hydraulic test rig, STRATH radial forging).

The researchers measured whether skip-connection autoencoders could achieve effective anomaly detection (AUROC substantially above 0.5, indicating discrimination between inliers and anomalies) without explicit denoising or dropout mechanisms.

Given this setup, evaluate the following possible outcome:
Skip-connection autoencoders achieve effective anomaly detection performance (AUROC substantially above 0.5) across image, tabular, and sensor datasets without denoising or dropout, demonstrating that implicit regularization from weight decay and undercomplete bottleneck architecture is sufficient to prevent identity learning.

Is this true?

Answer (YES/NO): NO